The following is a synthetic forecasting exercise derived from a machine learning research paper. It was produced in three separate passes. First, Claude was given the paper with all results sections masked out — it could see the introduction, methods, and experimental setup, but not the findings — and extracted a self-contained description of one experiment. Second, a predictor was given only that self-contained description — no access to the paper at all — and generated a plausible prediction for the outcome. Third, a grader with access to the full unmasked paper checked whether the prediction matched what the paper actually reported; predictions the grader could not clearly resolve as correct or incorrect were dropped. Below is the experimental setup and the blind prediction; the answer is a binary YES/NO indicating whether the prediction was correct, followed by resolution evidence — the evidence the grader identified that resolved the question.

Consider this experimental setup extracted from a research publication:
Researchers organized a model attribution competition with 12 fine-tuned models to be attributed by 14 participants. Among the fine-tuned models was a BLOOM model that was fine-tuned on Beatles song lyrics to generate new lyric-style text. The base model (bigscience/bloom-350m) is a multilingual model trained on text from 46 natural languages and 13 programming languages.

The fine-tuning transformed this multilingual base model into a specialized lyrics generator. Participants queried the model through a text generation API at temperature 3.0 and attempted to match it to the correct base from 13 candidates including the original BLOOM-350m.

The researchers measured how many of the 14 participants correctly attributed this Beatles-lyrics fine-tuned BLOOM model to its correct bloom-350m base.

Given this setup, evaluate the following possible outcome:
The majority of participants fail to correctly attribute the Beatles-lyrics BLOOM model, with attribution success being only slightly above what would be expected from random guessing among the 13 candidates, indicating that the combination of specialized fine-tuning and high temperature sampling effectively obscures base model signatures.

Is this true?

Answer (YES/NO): NO